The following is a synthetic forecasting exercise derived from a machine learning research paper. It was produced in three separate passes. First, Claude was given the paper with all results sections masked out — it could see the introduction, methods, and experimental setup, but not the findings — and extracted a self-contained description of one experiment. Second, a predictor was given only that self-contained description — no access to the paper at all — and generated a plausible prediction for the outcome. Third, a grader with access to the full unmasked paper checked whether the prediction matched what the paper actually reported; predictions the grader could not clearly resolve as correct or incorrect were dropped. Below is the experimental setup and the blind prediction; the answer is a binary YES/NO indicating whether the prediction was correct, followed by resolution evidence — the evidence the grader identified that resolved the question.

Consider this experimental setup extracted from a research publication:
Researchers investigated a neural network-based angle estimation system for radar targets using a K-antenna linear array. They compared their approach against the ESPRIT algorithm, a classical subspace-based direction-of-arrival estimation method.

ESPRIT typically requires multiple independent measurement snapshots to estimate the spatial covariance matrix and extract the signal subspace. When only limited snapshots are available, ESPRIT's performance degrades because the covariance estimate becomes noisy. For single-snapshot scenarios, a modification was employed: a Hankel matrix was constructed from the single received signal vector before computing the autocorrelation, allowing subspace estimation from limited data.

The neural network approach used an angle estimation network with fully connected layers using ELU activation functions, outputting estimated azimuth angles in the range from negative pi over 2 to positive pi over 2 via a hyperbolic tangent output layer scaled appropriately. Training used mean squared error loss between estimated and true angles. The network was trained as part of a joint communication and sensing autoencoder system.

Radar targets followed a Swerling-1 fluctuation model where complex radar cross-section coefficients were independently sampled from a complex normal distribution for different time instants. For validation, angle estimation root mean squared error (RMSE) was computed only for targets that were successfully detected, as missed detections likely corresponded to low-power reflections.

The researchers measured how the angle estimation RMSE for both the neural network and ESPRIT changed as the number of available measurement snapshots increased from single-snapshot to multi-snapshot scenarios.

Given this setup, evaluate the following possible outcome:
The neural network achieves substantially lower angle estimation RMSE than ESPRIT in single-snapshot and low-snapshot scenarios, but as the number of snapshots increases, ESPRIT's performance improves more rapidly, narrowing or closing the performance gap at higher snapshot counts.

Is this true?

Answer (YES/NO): NO